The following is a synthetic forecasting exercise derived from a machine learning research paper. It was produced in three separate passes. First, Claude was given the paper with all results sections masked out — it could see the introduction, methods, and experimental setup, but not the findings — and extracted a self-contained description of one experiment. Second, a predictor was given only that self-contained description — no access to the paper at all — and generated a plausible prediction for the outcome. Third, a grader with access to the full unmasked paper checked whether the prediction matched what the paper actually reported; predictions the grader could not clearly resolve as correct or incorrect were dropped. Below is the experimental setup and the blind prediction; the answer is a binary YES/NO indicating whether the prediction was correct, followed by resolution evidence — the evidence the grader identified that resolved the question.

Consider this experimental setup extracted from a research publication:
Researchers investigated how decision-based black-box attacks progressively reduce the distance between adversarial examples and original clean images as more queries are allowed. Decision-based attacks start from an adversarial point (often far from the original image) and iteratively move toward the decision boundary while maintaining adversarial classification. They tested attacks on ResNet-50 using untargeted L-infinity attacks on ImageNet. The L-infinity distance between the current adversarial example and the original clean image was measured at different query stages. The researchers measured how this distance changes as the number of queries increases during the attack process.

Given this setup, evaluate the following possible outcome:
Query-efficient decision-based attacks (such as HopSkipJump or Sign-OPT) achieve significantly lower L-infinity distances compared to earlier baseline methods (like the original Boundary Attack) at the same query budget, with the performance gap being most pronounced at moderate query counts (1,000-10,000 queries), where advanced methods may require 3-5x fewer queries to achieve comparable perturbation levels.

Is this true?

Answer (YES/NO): NO